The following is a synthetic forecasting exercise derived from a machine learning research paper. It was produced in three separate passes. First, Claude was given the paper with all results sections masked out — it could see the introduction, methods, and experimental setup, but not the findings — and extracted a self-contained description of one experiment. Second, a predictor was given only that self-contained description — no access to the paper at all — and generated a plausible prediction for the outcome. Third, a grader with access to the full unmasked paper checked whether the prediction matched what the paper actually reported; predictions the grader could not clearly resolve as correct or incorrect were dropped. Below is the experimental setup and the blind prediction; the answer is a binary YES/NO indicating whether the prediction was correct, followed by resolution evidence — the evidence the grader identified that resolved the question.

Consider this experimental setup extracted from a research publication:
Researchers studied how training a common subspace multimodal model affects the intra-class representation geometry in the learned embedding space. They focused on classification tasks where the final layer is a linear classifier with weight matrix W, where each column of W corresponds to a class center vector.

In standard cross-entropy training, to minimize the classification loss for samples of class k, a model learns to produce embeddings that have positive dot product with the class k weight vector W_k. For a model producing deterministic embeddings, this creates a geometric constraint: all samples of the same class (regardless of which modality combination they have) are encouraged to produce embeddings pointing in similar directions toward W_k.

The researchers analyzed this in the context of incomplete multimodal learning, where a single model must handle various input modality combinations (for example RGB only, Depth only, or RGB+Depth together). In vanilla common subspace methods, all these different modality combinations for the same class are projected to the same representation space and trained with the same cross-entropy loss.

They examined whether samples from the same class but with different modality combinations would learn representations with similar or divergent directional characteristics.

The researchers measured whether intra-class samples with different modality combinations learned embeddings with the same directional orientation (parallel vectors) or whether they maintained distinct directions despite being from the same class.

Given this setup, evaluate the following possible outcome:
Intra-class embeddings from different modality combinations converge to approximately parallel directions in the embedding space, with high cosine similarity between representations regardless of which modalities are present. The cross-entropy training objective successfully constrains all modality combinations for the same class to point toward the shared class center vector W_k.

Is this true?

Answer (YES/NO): YES